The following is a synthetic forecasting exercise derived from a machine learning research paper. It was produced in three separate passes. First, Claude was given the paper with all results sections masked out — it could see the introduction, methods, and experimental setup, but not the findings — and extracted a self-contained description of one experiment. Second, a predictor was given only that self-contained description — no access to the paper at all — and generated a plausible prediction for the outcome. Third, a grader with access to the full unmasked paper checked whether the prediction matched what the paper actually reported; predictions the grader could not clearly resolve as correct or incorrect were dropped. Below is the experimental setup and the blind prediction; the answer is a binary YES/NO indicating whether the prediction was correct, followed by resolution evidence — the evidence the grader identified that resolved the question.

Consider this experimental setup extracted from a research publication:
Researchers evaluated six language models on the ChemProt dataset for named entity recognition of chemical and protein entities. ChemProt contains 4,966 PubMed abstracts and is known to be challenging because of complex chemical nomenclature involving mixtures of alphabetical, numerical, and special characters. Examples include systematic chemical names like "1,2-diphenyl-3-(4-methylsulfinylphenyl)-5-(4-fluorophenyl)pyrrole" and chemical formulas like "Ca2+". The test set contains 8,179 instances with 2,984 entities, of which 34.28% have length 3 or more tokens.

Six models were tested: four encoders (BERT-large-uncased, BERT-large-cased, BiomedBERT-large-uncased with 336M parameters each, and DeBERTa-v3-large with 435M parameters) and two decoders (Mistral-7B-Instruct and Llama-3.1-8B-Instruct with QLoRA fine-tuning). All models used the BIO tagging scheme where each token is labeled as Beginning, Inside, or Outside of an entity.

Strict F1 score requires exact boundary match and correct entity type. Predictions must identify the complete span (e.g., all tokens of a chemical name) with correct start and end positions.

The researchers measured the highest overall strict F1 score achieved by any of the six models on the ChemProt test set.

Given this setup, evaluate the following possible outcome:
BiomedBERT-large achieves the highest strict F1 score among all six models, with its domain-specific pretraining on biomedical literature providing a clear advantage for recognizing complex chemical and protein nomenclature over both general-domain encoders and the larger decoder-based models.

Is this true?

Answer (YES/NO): NO